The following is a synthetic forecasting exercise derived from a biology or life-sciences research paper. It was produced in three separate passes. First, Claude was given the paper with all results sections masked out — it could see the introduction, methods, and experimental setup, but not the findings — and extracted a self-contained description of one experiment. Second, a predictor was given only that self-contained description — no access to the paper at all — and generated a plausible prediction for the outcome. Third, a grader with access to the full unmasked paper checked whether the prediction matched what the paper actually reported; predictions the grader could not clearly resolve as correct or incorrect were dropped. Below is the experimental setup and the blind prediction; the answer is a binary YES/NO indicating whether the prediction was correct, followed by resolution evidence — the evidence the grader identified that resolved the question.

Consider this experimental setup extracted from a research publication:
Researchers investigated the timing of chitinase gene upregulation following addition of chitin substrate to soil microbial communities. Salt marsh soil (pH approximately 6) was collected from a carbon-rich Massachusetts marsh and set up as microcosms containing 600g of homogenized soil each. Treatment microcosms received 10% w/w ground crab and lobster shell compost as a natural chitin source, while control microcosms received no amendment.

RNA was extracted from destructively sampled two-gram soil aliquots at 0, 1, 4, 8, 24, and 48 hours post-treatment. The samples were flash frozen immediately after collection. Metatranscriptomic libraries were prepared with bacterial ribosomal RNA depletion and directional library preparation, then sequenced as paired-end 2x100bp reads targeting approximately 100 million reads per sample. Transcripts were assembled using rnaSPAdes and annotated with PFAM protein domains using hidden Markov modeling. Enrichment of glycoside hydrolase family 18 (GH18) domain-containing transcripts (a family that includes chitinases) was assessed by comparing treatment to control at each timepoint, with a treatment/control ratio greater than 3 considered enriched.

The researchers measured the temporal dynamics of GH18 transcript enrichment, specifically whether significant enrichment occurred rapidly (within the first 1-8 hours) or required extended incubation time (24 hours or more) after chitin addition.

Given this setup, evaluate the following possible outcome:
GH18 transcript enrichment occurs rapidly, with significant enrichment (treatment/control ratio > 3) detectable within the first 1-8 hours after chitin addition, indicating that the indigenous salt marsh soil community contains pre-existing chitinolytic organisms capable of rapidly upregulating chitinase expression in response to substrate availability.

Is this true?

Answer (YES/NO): NO